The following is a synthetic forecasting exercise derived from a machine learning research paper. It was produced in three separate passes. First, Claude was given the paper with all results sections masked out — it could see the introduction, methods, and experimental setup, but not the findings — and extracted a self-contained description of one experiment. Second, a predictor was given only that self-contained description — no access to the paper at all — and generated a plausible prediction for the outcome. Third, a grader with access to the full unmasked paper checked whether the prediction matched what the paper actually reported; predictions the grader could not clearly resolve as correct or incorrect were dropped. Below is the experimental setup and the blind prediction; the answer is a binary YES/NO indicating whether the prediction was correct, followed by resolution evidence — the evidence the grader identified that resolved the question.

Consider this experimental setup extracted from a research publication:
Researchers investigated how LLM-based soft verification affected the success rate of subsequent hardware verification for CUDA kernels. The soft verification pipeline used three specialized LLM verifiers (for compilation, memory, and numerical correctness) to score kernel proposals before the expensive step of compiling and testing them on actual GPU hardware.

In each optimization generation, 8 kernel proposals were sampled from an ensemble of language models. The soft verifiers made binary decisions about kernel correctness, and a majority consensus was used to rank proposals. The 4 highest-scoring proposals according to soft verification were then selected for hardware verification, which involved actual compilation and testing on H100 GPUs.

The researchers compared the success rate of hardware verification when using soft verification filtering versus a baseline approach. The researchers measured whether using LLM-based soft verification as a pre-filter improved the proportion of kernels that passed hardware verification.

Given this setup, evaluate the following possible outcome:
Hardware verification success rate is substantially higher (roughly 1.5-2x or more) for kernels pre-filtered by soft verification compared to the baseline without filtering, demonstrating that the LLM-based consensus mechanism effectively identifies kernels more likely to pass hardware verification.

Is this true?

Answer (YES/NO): NO